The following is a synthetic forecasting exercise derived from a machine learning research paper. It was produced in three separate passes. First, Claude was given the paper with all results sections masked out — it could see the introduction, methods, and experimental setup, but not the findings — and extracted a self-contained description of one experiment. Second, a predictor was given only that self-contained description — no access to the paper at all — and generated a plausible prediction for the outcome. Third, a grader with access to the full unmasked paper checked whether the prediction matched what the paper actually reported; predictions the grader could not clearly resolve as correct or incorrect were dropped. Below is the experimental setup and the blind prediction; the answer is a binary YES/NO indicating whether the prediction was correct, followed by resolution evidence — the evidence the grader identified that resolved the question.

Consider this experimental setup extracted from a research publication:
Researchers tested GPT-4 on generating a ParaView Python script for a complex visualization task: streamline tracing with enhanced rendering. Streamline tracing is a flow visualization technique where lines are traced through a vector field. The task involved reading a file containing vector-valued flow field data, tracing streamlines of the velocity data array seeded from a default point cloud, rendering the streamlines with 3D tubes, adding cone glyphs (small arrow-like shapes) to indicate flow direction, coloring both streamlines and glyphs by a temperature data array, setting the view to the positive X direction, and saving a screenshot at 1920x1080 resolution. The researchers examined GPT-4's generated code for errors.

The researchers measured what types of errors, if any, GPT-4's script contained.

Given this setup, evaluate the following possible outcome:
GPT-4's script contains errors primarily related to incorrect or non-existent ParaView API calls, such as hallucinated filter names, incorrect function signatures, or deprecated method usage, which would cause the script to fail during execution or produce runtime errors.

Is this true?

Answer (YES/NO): YES